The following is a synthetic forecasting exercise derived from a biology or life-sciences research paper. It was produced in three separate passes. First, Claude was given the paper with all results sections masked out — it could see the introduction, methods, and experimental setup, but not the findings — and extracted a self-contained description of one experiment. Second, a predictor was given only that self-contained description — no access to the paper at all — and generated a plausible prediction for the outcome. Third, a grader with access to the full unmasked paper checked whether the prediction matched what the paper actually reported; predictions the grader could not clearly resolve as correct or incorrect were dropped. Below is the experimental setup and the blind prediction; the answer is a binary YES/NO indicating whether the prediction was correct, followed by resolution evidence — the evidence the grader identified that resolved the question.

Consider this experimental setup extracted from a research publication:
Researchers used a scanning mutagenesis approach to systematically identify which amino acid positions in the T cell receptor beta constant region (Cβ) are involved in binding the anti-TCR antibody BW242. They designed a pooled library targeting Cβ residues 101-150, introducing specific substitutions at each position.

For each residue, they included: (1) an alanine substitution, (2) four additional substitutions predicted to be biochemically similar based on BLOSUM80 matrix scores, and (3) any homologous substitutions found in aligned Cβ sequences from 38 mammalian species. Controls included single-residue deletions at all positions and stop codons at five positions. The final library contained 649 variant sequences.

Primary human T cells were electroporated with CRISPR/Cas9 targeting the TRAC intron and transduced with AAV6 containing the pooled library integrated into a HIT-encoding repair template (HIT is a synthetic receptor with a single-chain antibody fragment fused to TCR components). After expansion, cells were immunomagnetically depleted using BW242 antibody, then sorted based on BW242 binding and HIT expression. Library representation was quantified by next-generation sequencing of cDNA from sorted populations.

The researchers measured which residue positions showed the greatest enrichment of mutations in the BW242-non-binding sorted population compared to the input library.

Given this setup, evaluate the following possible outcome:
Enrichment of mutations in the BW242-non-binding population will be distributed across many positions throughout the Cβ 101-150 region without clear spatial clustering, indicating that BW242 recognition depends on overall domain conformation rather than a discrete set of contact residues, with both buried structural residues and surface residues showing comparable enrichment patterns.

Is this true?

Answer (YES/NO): NO